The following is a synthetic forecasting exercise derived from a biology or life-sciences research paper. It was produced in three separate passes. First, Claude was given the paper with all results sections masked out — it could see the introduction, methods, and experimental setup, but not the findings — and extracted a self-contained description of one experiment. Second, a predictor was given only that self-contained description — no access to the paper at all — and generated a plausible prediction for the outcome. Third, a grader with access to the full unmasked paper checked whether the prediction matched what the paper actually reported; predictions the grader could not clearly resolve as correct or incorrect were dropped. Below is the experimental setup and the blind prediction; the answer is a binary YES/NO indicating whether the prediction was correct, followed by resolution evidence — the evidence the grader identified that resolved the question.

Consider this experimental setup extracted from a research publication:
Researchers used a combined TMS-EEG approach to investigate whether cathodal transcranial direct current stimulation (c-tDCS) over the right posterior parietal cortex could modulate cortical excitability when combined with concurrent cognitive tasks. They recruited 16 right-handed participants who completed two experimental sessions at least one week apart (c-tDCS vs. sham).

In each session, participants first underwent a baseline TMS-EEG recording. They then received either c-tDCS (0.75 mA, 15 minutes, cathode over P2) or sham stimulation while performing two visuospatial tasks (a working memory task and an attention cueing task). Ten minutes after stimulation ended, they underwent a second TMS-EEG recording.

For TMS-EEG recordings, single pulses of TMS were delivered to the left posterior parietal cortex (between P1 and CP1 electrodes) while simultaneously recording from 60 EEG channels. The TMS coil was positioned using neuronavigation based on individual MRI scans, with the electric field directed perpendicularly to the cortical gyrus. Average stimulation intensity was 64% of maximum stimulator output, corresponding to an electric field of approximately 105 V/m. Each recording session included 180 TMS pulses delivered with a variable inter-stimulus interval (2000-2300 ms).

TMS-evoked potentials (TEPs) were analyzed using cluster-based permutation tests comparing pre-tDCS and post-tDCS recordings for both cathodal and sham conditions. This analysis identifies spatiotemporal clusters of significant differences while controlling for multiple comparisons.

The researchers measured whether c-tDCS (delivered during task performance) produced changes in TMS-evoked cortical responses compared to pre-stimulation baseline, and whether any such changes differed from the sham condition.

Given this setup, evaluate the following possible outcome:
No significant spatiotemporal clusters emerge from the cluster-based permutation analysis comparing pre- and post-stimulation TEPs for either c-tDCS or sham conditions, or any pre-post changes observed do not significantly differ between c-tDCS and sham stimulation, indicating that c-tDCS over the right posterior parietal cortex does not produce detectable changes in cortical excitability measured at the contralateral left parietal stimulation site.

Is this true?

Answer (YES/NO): NO